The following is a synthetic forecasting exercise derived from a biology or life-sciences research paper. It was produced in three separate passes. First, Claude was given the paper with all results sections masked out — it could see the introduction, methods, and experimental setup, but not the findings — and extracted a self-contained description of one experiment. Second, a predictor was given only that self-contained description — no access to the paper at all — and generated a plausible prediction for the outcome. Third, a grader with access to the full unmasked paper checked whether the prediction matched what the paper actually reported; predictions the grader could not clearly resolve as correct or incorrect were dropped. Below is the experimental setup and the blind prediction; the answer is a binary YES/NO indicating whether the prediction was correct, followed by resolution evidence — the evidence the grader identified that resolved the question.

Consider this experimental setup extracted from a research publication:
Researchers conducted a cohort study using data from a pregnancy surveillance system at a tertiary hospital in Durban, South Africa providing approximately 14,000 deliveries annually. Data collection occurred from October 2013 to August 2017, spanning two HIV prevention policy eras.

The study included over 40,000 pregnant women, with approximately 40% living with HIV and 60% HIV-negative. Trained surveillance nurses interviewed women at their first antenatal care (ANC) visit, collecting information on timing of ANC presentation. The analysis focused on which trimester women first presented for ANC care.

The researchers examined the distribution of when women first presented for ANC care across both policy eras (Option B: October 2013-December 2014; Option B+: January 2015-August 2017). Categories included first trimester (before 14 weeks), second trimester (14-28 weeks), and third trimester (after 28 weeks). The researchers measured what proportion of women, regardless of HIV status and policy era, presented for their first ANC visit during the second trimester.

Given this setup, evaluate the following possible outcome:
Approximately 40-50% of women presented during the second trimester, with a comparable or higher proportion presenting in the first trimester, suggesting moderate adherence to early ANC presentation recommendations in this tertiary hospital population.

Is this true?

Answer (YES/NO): NO